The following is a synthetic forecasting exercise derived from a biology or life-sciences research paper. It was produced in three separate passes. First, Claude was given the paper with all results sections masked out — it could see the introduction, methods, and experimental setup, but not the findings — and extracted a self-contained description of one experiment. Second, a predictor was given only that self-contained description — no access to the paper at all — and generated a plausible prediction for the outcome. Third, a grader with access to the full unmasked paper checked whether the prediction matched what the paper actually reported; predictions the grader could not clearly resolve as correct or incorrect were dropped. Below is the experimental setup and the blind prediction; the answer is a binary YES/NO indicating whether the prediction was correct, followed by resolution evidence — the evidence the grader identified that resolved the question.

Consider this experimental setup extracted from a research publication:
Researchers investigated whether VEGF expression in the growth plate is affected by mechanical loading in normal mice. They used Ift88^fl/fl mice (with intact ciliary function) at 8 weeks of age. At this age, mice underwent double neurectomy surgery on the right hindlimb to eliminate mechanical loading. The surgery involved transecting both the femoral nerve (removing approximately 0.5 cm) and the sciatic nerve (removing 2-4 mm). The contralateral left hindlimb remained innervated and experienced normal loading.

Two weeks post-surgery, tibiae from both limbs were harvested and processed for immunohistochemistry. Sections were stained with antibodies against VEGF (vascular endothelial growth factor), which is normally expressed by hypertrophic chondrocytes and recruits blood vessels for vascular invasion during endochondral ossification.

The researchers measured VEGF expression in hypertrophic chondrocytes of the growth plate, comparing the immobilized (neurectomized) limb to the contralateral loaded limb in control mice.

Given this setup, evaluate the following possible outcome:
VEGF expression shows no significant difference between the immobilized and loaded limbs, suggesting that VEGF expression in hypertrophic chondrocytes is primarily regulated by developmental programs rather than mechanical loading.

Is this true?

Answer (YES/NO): NO